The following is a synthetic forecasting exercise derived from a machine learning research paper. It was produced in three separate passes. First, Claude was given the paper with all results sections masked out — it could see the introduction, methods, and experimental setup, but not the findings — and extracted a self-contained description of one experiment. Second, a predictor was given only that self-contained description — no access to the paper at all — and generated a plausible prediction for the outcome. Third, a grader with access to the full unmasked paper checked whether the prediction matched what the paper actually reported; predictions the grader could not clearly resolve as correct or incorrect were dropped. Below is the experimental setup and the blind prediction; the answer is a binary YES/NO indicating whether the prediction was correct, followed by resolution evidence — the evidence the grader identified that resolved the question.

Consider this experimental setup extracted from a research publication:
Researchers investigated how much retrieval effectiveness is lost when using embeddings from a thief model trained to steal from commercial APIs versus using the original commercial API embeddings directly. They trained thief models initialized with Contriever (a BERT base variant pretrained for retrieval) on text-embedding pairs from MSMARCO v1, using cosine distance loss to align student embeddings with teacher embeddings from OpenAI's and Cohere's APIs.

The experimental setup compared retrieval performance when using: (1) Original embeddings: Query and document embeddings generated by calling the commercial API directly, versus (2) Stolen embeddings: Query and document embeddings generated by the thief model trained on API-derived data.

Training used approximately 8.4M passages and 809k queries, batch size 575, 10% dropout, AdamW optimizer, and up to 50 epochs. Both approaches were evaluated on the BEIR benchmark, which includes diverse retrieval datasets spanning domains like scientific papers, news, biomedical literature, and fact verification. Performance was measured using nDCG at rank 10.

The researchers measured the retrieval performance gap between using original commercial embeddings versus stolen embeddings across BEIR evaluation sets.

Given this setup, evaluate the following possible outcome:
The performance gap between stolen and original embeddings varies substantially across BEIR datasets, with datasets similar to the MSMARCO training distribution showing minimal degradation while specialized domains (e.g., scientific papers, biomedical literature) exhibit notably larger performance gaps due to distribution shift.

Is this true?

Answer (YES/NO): NO